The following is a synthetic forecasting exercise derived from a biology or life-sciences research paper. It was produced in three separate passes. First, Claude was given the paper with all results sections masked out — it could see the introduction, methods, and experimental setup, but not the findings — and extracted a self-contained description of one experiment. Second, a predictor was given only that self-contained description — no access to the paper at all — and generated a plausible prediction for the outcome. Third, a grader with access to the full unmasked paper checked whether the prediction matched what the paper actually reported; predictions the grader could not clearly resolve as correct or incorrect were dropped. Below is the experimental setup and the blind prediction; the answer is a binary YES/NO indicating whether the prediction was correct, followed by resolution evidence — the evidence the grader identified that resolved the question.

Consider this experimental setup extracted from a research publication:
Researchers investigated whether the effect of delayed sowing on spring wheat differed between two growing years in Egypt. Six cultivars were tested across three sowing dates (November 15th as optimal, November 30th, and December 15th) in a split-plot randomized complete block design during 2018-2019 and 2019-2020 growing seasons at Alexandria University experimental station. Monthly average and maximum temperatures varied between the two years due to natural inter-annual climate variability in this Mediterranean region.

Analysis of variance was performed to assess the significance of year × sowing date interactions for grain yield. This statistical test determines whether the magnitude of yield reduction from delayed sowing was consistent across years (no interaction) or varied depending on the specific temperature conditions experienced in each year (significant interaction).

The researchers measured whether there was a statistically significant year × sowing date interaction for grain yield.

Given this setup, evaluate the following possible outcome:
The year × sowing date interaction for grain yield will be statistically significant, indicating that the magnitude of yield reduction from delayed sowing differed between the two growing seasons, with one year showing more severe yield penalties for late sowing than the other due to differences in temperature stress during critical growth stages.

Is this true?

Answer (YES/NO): YES